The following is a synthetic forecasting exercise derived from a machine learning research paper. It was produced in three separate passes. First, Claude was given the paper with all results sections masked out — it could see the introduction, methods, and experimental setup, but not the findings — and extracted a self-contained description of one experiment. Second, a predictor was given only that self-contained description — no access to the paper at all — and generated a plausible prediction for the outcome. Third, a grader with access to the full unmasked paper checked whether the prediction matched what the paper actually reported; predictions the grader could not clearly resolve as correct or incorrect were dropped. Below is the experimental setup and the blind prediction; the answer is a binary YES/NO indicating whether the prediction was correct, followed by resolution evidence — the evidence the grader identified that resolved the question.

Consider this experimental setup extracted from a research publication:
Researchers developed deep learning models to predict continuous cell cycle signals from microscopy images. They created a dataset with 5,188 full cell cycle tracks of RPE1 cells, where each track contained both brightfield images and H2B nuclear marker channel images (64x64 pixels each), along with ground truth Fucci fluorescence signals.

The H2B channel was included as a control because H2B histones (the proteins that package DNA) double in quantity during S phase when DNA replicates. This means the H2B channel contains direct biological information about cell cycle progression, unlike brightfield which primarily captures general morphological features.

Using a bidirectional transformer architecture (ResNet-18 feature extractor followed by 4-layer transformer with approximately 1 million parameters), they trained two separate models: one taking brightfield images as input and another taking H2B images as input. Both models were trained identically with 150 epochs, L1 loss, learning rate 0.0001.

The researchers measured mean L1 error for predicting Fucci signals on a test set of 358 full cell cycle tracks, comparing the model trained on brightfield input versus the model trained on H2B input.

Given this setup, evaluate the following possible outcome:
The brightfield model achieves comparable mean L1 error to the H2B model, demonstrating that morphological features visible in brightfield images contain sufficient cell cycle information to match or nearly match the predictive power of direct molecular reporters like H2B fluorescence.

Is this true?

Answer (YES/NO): YES